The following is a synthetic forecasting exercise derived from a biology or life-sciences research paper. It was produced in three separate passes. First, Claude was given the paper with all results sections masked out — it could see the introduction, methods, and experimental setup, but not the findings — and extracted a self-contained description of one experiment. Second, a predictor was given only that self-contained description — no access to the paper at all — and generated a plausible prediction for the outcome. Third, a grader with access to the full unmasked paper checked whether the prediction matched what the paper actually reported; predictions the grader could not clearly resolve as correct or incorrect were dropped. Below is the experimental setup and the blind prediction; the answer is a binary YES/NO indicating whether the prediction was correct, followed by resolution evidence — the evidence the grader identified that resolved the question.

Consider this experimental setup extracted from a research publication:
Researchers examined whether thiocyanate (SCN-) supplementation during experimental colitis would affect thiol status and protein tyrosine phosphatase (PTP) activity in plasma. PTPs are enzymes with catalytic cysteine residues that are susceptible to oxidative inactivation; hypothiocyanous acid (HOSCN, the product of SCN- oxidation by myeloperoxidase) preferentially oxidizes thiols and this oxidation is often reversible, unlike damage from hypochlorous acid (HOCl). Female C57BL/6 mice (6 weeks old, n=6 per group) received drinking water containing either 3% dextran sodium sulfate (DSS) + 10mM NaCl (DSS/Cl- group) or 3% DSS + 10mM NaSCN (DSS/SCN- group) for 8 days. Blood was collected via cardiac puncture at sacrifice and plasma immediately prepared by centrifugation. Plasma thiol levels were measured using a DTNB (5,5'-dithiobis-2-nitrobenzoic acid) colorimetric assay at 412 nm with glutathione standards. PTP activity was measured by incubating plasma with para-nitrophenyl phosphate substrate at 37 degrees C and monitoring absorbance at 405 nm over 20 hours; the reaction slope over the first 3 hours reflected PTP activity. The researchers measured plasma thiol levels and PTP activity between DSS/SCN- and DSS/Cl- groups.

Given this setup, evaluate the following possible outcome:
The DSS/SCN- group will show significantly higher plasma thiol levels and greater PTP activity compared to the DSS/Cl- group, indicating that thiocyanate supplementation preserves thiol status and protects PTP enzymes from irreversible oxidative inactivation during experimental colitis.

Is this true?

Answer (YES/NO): NO